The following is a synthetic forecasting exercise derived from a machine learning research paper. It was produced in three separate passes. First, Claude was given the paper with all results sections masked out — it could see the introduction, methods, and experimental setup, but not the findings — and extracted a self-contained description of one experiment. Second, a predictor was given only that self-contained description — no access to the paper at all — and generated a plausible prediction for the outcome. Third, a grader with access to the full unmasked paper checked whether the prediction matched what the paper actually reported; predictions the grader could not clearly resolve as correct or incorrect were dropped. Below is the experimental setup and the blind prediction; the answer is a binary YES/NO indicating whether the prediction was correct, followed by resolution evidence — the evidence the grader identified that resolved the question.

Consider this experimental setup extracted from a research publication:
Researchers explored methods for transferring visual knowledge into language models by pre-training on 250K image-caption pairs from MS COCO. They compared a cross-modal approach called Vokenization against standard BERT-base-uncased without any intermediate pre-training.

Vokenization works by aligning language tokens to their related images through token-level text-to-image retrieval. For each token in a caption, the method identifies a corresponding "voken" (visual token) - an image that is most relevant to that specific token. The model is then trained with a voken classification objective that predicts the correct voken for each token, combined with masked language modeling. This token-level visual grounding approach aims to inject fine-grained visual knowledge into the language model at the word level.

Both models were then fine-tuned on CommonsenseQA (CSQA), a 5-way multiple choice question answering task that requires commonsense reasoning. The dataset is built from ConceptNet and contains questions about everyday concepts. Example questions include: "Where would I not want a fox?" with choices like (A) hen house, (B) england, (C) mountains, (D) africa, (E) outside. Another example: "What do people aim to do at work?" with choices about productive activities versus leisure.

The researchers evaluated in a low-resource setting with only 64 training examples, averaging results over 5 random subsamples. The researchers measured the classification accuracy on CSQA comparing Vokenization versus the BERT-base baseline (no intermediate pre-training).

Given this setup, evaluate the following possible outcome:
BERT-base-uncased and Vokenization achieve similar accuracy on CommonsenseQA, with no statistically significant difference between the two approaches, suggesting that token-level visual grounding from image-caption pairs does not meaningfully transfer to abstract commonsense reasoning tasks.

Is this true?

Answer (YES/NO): NO